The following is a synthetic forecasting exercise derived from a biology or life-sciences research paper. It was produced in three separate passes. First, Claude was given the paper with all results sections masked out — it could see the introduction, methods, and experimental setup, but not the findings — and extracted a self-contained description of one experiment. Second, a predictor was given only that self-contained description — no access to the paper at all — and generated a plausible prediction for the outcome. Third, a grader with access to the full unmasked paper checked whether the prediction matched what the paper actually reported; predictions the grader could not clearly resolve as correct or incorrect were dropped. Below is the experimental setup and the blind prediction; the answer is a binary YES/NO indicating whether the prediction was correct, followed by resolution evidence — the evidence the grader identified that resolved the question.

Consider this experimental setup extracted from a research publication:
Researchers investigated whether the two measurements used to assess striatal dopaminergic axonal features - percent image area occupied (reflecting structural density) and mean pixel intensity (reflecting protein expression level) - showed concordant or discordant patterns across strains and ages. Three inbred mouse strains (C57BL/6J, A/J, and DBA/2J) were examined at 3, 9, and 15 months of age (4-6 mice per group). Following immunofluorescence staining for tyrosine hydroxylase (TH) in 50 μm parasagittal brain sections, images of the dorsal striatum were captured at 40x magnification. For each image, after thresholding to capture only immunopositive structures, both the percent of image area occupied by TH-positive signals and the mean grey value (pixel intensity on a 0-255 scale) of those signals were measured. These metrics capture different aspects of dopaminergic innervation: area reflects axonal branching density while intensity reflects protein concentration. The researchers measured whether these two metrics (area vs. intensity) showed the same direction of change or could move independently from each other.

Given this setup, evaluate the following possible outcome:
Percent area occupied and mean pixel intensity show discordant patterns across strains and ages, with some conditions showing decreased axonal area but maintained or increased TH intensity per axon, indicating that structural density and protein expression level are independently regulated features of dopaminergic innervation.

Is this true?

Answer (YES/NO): NO